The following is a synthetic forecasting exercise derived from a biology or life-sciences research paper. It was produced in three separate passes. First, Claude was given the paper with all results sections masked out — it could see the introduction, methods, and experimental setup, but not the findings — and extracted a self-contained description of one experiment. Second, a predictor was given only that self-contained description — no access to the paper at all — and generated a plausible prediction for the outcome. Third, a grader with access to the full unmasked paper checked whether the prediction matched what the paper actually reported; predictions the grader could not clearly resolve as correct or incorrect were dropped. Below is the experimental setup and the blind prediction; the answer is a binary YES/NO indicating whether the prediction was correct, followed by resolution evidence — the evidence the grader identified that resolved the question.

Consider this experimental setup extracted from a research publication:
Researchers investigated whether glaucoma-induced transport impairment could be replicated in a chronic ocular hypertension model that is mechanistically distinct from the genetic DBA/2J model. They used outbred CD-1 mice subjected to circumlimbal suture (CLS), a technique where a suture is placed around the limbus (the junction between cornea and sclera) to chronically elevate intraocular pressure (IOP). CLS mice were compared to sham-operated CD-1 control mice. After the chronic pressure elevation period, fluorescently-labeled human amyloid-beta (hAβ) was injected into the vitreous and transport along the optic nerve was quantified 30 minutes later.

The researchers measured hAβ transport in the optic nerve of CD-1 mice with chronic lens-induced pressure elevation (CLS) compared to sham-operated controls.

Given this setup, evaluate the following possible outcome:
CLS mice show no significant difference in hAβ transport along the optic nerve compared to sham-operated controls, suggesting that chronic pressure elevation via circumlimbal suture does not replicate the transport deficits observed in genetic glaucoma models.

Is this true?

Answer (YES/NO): NO